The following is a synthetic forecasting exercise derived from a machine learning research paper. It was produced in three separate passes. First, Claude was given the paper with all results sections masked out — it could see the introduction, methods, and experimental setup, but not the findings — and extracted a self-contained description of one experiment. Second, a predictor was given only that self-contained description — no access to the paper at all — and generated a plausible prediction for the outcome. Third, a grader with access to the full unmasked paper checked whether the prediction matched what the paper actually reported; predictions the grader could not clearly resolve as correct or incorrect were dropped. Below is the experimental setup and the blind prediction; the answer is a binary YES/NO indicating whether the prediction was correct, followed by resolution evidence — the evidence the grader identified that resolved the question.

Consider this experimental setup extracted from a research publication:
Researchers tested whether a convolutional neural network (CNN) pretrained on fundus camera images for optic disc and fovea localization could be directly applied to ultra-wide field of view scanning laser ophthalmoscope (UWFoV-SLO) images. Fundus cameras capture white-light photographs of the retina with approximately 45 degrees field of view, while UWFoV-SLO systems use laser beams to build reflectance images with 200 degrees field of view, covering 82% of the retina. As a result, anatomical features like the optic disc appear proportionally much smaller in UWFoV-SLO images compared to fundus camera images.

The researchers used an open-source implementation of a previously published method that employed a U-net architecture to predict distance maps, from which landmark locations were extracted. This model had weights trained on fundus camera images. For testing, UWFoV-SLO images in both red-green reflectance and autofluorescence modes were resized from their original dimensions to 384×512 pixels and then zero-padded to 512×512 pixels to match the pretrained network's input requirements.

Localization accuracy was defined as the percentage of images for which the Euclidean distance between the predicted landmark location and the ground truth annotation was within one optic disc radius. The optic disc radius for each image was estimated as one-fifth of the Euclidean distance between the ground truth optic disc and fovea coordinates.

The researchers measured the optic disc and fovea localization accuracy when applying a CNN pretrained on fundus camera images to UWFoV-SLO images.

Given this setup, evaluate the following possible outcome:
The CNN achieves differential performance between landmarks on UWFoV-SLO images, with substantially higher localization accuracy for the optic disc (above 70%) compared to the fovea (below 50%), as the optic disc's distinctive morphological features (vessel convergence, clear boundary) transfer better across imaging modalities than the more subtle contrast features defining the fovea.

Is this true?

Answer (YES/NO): NO